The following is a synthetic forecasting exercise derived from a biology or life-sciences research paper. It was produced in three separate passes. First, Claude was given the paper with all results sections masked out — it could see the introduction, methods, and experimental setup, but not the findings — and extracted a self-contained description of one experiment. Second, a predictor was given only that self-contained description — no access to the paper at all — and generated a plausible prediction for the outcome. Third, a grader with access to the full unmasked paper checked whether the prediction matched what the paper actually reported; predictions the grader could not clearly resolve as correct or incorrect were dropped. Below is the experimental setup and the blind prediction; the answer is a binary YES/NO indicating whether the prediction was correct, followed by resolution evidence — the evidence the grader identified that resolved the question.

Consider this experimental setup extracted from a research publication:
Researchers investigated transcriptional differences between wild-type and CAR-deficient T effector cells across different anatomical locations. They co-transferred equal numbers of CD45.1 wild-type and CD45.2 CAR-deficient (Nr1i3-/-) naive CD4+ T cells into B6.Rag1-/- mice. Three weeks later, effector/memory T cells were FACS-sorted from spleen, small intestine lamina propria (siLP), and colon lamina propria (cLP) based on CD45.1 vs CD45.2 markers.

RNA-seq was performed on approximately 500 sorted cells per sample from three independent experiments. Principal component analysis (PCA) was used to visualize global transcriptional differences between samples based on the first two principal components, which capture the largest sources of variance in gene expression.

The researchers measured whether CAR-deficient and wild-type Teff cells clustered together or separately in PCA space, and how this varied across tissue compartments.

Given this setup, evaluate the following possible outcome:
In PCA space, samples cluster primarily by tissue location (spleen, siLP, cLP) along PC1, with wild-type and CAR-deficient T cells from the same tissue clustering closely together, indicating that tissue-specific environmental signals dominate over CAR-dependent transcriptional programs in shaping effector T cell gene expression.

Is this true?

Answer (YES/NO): NO